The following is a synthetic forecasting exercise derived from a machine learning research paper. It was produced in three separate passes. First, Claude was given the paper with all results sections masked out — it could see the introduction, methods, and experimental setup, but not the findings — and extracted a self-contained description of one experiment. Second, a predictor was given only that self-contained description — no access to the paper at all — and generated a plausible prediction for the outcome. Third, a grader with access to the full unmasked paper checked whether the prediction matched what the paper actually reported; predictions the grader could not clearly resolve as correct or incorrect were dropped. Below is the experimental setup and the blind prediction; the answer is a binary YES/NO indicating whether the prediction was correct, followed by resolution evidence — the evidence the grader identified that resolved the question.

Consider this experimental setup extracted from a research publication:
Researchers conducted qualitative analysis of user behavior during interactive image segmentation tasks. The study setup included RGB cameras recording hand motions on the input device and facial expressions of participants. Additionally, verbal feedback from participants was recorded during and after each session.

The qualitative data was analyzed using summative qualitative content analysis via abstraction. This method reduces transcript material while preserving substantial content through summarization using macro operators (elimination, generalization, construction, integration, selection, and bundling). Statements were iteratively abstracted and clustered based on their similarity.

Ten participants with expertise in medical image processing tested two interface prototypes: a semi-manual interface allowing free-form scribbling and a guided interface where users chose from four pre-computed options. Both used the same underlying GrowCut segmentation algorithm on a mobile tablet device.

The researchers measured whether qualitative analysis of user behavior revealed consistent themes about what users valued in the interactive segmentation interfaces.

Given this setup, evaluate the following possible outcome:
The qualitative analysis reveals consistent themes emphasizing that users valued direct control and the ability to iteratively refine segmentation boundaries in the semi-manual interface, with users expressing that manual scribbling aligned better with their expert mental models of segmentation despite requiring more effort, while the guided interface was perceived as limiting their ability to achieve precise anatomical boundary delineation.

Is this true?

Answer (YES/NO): NO